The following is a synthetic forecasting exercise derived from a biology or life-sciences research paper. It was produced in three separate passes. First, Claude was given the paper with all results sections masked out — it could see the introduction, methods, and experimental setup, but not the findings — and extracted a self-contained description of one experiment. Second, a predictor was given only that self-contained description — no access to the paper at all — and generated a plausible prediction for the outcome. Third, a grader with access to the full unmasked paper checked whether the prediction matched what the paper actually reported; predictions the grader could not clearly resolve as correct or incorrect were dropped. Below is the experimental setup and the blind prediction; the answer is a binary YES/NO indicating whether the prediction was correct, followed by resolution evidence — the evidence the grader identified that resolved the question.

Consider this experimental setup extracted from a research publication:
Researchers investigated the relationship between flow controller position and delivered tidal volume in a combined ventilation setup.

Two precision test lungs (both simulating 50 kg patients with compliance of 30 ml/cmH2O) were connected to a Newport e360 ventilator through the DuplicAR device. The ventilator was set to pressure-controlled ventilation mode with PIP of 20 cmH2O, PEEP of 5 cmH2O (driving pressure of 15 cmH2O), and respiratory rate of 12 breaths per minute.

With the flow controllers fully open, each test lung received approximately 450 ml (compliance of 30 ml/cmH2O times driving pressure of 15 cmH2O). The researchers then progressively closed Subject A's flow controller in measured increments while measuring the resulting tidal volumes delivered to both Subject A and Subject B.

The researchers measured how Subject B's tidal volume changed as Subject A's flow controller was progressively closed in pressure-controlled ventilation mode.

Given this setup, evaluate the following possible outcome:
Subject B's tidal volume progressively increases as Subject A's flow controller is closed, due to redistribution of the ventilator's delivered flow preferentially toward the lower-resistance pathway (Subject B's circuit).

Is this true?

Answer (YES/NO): NO